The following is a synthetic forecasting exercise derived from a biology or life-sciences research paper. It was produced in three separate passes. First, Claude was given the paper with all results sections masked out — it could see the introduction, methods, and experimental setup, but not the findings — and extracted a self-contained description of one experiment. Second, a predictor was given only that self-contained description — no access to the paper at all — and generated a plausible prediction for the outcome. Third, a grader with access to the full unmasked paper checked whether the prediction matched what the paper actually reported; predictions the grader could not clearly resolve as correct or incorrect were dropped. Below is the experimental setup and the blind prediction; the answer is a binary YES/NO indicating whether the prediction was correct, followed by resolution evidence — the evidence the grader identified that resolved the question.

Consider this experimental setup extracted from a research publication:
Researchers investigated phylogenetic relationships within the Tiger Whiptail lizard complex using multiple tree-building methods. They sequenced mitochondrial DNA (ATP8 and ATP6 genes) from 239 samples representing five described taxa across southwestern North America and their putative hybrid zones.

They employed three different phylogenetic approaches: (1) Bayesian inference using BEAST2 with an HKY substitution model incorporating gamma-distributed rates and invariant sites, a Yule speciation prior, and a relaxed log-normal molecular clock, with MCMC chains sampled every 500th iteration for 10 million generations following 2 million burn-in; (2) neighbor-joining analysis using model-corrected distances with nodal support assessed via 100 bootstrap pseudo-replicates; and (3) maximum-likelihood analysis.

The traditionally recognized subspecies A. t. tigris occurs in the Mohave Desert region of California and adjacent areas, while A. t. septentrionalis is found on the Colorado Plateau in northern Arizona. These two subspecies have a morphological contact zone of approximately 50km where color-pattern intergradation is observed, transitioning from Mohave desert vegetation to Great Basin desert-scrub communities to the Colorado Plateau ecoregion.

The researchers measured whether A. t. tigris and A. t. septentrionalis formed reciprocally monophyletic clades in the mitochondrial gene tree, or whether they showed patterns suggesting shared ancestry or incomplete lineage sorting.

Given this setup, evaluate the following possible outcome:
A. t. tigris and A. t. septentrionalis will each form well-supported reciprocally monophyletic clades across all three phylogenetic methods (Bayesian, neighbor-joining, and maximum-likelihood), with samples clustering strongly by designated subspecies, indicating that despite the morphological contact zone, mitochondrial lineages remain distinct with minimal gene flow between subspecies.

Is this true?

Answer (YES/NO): NO